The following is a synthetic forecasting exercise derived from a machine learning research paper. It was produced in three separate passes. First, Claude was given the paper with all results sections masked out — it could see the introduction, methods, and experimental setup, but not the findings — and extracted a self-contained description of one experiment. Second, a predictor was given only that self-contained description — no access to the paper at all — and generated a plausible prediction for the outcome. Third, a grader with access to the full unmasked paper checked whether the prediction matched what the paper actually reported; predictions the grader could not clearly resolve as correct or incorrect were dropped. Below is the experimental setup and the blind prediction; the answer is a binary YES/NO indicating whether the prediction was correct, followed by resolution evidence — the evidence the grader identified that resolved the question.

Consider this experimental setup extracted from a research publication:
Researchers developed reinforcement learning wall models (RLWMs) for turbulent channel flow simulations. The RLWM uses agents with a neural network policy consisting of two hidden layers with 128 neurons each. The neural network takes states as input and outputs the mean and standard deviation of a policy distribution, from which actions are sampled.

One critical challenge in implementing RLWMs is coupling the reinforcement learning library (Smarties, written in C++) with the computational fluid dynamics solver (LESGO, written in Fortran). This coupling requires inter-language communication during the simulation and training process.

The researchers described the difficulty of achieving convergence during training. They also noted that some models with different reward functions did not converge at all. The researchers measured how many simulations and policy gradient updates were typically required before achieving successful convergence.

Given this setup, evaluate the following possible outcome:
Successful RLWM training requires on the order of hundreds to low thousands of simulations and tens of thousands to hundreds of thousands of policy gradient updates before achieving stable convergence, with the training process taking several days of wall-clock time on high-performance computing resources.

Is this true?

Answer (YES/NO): NO